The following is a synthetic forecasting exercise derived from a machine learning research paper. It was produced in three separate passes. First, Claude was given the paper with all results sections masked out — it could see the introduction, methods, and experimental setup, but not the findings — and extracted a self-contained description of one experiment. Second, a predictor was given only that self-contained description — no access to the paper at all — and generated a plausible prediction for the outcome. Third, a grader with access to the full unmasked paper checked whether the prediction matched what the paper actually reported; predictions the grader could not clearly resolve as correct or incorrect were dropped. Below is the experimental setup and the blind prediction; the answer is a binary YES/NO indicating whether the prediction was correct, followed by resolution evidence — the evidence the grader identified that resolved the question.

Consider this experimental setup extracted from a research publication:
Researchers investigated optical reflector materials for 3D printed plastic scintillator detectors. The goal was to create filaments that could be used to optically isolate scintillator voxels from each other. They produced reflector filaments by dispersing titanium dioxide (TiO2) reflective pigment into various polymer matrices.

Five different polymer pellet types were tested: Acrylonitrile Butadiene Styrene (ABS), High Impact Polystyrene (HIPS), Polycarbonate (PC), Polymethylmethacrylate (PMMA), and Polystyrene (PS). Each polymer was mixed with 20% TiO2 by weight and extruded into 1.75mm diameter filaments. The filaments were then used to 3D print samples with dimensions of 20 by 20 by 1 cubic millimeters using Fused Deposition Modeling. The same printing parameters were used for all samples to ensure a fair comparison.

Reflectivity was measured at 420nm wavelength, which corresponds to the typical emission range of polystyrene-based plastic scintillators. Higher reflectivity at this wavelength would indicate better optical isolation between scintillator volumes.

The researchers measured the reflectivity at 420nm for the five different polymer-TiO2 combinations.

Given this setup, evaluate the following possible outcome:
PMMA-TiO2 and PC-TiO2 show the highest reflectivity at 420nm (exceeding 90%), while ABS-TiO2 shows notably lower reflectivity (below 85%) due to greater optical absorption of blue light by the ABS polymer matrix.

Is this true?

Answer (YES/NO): NO